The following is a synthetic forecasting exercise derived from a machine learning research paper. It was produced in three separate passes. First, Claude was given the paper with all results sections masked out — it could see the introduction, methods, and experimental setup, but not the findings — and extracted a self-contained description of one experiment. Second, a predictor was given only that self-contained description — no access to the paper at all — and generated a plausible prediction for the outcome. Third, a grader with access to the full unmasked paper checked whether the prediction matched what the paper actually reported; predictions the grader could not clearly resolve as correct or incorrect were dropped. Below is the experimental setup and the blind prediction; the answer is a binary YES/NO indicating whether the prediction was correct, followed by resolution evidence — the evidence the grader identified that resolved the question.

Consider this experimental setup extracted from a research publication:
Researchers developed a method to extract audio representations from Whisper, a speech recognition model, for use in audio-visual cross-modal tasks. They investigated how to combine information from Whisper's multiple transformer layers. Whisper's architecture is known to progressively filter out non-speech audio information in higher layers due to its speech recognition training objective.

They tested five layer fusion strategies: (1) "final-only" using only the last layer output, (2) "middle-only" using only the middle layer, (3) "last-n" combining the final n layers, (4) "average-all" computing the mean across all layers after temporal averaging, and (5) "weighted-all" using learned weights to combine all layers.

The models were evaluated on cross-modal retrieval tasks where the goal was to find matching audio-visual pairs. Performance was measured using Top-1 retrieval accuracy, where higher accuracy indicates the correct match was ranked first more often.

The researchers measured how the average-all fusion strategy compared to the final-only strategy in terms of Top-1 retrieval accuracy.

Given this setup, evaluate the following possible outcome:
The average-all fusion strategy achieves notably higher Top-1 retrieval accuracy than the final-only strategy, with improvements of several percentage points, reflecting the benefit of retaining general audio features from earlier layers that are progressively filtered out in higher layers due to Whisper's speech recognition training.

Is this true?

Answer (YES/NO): YES